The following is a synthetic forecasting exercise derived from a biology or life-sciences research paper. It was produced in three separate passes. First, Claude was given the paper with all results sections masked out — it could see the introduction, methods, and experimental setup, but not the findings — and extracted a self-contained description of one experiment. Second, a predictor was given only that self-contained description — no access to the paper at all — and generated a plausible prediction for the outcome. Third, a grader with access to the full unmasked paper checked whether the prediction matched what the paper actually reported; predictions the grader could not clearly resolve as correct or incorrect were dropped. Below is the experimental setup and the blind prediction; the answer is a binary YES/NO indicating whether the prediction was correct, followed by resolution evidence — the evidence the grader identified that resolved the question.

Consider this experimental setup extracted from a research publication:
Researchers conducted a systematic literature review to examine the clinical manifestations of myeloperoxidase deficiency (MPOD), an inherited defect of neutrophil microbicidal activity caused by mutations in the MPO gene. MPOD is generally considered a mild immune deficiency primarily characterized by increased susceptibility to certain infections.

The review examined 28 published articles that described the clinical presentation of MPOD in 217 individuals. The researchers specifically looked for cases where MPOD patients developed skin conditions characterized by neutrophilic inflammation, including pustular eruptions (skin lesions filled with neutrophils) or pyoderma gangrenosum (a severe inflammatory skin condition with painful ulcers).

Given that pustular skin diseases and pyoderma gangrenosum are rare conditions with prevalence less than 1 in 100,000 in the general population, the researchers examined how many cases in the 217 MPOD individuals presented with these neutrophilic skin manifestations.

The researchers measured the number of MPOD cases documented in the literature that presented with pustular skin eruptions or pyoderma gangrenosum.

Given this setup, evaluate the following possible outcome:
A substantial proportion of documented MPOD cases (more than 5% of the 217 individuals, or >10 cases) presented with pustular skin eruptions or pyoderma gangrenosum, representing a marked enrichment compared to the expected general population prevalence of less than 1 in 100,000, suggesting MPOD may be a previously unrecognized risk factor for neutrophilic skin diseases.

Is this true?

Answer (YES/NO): NO